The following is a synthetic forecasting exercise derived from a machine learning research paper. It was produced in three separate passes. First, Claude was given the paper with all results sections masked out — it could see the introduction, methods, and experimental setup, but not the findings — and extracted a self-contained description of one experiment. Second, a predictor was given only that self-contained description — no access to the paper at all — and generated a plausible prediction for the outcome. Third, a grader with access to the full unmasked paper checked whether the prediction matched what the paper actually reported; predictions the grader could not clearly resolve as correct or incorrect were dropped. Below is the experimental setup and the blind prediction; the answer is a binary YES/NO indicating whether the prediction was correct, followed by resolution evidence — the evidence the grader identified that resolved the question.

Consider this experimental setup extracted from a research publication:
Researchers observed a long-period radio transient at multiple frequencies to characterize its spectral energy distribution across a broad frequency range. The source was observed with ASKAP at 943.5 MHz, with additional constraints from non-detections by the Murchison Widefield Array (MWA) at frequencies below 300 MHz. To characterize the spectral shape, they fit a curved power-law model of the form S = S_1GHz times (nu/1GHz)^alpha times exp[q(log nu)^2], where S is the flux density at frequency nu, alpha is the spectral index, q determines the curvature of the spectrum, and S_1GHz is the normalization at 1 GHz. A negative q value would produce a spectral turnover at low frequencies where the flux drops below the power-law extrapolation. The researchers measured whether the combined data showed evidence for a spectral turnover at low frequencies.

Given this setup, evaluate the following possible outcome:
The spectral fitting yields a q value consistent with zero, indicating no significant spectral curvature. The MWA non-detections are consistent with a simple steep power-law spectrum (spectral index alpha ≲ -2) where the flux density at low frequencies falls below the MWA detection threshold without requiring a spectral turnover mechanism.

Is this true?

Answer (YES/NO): NO